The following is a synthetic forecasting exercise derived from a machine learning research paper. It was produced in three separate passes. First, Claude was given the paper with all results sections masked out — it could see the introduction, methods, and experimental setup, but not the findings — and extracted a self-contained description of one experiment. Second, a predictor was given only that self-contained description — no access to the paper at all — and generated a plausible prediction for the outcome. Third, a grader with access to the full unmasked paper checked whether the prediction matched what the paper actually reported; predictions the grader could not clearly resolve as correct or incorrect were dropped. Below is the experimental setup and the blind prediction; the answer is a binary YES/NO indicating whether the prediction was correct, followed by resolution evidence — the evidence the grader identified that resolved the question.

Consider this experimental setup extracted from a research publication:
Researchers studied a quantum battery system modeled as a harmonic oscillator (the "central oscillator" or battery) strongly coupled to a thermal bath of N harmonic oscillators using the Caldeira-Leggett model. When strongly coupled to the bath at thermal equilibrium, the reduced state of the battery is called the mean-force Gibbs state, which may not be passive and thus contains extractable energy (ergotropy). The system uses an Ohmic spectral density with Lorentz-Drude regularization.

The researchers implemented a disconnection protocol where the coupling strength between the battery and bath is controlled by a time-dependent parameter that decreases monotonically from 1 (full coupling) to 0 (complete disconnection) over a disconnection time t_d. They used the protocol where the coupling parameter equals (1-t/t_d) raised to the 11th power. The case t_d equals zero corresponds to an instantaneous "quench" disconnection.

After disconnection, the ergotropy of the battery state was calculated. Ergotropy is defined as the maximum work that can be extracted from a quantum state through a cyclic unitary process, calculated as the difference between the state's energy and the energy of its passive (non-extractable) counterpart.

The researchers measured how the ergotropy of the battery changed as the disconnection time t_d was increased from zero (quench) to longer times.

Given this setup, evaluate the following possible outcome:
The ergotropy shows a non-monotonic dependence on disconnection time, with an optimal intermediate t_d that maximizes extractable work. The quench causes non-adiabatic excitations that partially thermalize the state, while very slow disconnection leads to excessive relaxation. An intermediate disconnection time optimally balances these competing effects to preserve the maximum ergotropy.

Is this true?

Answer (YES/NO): NO